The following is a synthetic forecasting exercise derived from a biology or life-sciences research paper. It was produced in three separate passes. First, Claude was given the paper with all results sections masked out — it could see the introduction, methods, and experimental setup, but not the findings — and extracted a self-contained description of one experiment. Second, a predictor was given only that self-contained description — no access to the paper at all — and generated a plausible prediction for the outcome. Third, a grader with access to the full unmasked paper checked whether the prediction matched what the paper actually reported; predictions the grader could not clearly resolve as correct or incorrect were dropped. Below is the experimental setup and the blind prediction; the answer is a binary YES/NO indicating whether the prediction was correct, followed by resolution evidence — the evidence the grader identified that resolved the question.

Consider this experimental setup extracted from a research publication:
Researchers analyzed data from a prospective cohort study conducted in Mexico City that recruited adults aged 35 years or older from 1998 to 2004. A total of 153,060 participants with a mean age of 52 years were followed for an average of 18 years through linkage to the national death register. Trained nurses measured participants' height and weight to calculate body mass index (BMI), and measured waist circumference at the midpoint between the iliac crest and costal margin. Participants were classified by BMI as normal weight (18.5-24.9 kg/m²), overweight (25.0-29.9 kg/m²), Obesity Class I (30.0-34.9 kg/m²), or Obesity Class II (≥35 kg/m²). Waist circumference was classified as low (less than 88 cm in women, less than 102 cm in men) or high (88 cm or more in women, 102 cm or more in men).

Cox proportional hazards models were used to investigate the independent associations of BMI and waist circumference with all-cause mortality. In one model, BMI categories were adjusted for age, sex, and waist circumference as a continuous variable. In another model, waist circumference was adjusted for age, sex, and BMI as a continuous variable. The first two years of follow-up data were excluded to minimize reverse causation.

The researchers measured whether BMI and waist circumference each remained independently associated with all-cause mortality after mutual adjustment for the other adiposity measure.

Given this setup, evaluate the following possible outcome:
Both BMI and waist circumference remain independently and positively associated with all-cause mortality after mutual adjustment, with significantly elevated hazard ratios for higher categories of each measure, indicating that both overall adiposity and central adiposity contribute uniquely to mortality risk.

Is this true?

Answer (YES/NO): NO